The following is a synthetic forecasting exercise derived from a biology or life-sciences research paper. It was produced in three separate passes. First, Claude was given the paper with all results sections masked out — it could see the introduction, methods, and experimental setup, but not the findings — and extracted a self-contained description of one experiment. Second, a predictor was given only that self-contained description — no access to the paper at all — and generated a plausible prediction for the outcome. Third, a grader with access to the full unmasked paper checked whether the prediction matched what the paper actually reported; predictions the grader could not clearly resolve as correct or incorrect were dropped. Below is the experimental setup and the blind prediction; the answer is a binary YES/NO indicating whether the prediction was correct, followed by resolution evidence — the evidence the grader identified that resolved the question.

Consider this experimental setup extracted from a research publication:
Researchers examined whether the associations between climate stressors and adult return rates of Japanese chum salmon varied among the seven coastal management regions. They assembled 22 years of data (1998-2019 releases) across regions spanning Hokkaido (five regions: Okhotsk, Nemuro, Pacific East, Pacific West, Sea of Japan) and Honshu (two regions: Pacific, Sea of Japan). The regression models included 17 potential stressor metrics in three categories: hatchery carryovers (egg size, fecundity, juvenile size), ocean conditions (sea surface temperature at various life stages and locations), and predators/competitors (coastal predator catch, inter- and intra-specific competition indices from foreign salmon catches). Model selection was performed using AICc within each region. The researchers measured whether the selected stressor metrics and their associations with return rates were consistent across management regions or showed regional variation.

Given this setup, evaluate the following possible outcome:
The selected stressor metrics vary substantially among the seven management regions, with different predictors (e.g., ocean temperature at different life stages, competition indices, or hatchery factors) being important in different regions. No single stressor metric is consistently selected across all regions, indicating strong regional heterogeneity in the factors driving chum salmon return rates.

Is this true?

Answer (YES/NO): NO